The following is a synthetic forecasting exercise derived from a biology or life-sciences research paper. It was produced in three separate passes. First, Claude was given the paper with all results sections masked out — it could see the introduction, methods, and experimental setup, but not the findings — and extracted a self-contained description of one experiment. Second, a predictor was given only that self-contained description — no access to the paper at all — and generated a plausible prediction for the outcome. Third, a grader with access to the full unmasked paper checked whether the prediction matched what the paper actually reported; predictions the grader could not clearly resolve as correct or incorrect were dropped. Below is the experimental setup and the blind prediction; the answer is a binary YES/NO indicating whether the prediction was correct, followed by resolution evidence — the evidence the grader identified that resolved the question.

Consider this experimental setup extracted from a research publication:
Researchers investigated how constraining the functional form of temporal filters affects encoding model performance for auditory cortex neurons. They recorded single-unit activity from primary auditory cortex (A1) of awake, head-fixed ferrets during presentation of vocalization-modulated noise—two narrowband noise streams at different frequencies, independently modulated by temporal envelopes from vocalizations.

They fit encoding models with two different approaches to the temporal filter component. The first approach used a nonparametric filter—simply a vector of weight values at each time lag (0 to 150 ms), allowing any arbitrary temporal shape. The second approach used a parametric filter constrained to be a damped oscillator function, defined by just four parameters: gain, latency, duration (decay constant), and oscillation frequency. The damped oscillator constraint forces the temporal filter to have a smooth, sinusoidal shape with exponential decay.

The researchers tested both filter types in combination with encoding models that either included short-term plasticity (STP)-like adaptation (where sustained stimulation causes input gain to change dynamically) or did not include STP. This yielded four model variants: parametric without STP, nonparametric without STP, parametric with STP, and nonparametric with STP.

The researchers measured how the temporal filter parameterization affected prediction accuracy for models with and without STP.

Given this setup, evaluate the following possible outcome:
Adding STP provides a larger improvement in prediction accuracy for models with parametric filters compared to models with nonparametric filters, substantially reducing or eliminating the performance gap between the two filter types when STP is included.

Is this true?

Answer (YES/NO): NO